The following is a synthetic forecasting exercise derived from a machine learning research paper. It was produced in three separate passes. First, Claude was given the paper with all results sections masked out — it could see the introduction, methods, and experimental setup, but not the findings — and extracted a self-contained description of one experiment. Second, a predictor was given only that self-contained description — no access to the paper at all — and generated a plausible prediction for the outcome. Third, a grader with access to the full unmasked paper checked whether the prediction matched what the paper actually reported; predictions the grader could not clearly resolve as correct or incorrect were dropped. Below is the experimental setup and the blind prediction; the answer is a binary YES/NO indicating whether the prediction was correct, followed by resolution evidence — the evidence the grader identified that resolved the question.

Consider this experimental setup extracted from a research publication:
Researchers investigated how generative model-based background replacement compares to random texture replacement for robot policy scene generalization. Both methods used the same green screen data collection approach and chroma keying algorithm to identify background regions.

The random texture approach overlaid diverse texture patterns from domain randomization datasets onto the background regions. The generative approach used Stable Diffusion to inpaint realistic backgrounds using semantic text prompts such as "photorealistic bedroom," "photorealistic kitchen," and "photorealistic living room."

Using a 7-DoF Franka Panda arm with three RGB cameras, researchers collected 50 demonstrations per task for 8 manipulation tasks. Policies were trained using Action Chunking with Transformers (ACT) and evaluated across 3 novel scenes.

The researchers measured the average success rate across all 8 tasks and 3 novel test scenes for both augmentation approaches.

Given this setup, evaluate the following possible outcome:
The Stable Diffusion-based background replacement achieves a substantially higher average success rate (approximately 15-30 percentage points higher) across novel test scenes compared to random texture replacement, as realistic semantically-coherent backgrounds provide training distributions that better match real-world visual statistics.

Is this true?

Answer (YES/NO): NO